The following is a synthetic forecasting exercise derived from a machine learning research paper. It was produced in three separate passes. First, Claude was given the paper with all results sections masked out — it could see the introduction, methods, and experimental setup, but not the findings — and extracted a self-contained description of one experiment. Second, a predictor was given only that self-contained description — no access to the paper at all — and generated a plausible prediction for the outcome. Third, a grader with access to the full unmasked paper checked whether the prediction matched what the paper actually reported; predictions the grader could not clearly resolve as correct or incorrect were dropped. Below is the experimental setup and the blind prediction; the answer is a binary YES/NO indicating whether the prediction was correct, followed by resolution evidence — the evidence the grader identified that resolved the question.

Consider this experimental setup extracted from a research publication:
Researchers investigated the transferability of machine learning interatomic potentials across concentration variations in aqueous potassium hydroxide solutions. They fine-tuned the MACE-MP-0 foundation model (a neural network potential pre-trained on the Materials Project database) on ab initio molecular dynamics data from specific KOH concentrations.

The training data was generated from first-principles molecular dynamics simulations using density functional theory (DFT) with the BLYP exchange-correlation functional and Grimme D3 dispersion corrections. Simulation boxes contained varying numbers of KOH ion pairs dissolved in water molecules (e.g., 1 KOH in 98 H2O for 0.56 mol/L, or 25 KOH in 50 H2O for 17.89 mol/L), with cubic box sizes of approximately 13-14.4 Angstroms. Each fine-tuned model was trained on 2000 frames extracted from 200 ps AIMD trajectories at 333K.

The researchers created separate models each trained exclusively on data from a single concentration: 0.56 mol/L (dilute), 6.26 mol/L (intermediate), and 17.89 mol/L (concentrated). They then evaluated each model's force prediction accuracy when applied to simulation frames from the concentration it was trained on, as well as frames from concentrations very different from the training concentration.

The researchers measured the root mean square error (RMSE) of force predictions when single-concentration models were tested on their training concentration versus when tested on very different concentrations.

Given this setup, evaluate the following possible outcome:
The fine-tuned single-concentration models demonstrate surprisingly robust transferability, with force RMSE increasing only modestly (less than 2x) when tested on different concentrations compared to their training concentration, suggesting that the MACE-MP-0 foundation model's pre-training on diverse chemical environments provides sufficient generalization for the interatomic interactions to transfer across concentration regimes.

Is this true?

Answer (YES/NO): NO